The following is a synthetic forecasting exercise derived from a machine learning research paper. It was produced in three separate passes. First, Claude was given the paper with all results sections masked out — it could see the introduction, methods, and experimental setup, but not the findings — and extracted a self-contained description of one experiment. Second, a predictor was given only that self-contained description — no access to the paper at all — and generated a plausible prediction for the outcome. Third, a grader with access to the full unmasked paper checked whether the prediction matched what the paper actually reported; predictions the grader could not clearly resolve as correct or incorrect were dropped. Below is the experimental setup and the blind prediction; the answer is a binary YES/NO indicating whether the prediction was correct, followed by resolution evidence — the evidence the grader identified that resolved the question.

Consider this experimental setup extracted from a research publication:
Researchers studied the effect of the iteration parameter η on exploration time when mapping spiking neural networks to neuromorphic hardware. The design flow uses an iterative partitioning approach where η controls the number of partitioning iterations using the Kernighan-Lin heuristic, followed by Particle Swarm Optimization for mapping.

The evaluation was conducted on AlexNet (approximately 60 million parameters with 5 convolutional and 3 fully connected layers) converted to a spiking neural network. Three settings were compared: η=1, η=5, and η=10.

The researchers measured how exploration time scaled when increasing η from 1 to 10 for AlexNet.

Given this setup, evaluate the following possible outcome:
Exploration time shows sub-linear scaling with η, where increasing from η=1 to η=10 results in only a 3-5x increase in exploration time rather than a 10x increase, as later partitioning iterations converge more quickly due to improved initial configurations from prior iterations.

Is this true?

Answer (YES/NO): NO